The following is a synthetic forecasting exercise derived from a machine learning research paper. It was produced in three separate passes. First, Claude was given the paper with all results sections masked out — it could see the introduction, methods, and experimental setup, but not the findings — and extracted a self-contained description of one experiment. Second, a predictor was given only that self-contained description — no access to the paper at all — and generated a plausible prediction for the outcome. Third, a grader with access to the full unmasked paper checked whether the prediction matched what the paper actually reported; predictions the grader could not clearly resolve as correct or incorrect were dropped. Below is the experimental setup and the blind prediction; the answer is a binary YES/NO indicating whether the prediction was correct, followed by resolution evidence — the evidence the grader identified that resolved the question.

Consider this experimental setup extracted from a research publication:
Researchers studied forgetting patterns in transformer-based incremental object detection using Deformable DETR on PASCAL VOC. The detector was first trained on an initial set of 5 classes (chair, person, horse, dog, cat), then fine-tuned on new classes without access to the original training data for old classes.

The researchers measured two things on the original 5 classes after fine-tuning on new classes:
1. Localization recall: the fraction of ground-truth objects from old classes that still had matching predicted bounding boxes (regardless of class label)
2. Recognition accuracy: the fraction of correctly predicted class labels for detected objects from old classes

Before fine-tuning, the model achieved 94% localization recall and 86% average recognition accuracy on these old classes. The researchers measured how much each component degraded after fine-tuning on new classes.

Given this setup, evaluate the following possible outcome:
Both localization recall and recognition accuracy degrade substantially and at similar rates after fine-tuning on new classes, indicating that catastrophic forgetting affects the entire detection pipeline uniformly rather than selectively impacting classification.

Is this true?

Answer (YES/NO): NO